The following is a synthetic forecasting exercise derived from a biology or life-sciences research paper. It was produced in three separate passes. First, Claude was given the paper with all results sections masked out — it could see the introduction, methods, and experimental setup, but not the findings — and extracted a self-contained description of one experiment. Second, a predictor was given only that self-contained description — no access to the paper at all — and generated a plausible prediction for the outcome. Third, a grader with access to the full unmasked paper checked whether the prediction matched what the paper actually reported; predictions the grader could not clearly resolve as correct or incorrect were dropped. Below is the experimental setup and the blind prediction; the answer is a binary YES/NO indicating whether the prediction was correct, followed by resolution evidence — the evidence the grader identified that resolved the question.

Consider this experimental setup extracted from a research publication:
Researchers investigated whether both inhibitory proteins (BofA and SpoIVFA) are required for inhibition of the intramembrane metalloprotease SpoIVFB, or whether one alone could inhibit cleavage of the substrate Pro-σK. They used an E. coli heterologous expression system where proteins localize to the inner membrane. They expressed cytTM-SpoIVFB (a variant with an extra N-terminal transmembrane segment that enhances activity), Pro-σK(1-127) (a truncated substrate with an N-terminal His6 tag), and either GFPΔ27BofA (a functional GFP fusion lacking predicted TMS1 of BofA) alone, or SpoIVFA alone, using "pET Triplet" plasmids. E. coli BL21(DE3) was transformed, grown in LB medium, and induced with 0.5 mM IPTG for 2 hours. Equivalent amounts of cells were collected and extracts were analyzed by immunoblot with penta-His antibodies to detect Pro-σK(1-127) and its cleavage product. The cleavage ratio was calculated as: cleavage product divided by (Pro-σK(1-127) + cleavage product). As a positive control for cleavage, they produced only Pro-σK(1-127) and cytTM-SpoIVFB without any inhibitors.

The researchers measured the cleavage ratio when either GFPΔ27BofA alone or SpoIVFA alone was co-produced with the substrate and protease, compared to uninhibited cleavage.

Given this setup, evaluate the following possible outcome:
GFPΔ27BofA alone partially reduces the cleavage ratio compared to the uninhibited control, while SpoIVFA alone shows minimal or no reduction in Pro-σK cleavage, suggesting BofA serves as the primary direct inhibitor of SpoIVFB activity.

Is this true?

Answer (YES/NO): NO